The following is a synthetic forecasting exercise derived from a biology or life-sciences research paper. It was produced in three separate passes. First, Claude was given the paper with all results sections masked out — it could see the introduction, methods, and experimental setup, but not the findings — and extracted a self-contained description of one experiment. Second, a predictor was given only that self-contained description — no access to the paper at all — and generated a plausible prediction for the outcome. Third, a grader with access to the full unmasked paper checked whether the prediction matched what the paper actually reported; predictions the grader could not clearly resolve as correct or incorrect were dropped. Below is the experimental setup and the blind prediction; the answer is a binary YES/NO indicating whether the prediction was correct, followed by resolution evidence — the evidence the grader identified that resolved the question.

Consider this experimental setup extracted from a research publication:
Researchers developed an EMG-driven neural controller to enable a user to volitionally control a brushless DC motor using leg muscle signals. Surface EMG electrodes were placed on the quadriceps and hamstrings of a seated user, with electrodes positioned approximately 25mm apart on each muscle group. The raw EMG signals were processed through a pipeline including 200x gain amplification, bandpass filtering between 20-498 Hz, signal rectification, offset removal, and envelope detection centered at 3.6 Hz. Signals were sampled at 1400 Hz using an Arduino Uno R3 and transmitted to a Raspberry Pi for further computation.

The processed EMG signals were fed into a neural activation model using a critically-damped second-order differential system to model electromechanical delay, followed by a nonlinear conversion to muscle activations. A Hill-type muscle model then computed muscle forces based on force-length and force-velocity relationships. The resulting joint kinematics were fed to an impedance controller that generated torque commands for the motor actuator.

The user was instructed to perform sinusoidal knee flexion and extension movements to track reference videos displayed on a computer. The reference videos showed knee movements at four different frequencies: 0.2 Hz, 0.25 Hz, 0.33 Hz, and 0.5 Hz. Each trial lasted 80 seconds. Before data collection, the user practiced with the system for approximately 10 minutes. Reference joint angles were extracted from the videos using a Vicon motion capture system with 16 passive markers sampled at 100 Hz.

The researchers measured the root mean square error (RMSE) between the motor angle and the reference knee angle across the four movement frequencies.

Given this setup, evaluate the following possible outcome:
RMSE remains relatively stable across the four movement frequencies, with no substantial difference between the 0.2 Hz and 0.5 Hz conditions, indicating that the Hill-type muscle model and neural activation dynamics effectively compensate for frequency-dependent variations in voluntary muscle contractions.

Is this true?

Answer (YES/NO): YES